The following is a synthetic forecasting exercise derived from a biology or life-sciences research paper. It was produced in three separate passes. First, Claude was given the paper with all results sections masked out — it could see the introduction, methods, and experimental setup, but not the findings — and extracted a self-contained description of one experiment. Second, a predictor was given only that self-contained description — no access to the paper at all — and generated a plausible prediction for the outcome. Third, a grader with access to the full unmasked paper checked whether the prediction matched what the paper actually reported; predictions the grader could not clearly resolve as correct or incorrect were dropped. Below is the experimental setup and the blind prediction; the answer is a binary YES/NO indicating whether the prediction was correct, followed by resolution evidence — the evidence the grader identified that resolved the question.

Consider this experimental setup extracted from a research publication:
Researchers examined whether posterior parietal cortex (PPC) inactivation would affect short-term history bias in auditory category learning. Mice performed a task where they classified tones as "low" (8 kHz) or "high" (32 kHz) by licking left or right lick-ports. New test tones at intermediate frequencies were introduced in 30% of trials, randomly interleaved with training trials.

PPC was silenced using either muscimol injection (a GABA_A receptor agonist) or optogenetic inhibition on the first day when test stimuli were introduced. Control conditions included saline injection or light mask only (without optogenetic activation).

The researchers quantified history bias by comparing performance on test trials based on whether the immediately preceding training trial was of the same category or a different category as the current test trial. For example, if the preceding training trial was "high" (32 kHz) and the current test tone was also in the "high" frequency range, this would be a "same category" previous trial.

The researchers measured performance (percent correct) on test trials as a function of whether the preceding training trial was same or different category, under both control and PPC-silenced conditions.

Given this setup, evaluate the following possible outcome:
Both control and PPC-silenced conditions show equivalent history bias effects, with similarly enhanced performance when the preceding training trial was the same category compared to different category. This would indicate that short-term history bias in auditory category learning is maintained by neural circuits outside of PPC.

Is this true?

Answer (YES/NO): NO